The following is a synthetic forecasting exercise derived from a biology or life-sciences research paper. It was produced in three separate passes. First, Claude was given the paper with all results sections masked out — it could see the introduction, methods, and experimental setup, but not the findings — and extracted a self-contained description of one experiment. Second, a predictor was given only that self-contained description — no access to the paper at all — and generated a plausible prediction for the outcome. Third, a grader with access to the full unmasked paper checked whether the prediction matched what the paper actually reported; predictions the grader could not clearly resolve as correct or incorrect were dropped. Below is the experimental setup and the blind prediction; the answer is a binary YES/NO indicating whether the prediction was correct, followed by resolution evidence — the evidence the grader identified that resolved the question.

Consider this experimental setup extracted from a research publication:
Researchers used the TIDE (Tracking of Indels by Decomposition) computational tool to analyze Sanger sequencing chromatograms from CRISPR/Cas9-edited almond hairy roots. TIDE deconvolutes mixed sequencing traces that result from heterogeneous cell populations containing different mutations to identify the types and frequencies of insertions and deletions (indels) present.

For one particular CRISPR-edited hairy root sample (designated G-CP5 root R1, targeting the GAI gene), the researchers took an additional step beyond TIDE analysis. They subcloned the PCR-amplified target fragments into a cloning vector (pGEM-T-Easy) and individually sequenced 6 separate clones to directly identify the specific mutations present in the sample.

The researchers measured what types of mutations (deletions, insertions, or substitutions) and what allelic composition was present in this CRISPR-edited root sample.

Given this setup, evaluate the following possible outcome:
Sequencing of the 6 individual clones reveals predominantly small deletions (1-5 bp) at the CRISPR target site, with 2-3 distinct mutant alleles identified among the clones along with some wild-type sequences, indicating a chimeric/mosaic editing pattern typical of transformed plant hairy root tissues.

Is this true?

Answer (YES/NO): NO